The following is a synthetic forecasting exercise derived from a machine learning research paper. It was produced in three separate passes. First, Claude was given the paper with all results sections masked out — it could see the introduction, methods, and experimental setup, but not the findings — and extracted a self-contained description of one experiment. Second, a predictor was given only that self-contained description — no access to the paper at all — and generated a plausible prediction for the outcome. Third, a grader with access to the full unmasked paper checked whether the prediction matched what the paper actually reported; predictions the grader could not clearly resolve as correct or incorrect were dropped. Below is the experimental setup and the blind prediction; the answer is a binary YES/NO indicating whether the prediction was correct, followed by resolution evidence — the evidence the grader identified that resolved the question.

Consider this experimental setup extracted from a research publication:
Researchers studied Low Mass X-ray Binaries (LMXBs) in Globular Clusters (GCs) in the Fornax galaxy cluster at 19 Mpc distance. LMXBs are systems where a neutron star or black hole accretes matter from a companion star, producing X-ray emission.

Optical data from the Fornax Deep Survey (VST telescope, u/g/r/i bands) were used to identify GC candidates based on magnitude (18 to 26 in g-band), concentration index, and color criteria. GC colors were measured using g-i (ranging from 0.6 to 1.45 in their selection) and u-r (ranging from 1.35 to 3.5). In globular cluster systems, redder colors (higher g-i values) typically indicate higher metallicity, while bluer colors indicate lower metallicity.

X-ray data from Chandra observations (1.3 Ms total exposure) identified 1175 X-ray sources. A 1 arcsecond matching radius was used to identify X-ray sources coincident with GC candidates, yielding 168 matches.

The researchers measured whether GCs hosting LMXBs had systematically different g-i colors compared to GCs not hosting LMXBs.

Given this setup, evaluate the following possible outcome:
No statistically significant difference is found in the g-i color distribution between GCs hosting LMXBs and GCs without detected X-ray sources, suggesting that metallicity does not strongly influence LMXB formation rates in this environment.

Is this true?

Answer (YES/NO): NO